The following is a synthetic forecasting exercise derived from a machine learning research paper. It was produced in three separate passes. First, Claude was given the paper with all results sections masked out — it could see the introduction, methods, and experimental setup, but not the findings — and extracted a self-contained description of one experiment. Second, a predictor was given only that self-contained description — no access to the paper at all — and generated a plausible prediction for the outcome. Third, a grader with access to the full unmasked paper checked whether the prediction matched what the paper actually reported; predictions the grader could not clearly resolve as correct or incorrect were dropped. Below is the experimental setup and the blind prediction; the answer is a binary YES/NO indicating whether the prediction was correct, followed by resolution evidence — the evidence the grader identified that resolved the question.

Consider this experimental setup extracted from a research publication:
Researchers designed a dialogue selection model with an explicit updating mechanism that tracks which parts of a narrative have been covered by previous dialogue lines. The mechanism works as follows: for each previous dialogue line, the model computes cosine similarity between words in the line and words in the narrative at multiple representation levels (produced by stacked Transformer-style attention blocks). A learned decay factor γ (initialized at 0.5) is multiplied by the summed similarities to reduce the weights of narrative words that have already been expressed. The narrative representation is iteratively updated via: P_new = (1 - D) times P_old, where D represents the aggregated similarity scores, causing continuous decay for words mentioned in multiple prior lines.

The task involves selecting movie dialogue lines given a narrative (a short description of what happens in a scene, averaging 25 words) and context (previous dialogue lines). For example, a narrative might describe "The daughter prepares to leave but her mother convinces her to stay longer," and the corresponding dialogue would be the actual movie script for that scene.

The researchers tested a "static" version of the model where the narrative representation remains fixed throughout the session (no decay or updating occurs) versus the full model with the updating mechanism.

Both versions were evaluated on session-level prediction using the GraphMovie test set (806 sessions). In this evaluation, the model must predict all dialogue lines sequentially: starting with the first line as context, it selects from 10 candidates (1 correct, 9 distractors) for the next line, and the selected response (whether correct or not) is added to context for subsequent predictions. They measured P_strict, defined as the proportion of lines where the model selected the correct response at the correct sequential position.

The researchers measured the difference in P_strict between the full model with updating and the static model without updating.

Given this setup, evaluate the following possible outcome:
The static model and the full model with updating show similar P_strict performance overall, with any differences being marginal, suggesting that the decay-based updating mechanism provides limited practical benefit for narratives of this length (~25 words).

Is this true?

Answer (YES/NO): NO